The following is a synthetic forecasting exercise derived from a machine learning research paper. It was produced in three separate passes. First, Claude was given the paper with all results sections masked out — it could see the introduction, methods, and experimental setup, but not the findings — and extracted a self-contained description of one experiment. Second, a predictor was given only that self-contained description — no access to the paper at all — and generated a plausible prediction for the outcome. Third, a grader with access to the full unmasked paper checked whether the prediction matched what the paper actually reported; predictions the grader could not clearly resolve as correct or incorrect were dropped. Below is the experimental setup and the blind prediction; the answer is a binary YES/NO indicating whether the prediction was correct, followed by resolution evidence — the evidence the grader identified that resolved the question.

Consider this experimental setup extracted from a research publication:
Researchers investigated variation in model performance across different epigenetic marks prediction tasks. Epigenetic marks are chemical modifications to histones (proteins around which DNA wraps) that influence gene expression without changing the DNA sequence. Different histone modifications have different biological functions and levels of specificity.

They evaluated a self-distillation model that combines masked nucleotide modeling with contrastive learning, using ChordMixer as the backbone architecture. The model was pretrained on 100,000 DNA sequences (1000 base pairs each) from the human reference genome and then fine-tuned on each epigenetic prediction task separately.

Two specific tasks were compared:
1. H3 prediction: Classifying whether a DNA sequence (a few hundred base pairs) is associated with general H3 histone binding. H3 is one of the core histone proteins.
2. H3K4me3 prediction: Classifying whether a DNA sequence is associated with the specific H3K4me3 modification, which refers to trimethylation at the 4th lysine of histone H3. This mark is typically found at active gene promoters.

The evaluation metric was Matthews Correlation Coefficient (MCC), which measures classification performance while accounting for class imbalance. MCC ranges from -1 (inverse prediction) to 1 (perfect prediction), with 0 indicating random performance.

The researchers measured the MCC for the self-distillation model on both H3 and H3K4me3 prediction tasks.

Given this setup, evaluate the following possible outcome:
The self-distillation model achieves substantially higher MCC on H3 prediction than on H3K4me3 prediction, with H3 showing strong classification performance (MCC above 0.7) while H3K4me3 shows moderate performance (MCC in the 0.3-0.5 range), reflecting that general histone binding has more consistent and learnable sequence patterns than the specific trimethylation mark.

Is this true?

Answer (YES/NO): NO